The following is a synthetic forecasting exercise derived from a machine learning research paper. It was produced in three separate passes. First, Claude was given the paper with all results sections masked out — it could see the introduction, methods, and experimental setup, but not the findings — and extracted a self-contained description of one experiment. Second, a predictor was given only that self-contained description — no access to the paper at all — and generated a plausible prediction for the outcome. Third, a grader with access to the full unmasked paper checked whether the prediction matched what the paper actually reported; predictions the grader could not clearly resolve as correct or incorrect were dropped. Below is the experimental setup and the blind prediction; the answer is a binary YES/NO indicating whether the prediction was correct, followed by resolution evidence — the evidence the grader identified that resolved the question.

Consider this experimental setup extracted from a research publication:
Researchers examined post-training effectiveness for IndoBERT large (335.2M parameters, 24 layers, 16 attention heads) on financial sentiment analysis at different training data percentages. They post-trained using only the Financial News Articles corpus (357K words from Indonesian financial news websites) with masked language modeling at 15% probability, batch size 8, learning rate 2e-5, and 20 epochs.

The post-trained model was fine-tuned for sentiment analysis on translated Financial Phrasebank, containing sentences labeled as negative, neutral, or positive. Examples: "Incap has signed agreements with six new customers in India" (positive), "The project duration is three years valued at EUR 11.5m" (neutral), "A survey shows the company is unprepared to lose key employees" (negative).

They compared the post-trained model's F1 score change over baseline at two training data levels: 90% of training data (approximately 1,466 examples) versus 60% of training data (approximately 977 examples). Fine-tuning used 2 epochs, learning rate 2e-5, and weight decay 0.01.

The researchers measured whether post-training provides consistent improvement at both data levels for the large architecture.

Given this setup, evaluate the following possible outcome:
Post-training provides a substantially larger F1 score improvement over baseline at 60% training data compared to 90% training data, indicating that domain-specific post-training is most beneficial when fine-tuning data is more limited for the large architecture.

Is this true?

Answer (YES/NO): NO